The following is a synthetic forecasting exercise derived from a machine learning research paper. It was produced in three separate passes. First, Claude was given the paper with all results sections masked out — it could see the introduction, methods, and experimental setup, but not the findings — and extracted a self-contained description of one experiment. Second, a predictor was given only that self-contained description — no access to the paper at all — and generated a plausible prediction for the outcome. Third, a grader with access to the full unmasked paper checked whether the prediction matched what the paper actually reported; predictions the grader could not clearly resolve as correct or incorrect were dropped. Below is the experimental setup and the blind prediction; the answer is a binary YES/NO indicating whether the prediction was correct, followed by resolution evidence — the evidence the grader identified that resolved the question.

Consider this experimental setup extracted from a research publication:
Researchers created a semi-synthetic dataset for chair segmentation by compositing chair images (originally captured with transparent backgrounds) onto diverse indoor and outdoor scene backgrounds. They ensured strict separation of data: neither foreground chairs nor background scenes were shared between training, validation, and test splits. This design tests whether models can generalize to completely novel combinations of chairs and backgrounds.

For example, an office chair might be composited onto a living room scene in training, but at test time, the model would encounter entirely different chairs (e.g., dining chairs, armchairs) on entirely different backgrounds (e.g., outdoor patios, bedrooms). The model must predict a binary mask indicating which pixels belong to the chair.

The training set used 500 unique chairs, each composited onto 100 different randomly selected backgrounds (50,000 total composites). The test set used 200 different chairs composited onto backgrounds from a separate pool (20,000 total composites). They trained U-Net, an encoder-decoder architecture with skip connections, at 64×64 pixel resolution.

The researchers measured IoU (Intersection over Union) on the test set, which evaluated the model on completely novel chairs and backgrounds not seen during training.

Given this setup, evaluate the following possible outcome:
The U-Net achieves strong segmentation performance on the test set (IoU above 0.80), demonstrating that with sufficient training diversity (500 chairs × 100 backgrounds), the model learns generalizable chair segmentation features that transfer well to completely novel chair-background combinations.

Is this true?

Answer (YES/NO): YES